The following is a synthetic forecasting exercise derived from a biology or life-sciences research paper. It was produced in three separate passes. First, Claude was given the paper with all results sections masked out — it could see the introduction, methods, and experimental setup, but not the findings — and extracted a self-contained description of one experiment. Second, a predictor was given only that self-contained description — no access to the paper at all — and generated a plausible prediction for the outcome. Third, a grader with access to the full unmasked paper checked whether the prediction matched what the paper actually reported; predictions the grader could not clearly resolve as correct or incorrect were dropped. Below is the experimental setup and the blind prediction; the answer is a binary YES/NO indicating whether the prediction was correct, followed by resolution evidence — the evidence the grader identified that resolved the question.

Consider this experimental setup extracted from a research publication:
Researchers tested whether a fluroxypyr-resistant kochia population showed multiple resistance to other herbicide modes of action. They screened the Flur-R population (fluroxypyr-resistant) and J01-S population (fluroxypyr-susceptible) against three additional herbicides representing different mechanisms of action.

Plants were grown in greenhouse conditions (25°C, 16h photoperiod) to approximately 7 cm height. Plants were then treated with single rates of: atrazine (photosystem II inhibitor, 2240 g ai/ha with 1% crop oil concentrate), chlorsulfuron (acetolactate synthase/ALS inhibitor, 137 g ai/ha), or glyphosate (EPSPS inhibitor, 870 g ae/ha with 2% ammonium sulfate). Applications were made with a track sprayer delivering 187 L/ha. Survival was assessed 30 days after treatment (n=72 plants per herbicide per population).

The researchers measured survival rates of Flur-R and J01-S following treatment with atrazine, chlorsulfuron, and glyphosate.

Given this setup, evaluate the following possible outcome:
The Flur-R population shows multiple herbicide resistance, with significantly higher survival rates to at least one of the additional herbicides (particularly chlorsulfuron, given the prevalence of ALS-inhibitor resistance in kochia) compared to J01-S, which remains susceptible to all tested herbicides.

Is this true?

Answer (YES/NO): YES